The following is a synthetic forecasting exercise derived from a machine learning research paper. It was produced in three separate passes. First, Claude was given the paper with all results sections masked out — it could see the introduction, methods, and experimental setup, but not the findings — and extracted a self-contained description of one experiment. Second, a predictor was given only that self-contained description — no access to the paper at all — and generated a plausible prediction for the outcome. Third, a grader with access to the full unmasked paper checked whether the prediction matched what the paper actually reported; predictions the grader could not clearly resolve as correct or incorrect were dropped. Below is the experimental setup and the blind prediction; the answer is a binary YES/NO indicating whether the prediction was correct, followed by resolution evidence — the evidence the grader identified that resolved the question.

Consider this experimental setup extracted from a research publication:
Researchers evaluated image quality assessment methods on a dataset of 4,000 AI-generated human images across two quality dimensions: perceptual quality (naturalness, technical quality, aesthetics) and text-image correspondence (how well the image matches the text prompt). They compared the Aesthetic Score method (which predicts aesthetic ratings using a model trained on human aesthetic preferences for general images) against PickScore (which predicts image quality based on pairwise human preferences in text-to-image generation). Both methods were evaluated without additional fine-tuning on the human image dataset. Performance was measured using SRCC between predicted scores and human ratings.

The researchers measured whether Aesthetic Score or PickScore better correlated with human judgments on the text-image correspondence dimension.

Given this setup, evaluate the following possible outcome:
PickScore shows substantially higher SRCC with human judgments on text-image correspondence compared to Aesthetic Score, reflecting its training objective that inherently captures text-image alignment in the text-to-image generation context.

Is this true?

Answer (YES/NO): YES